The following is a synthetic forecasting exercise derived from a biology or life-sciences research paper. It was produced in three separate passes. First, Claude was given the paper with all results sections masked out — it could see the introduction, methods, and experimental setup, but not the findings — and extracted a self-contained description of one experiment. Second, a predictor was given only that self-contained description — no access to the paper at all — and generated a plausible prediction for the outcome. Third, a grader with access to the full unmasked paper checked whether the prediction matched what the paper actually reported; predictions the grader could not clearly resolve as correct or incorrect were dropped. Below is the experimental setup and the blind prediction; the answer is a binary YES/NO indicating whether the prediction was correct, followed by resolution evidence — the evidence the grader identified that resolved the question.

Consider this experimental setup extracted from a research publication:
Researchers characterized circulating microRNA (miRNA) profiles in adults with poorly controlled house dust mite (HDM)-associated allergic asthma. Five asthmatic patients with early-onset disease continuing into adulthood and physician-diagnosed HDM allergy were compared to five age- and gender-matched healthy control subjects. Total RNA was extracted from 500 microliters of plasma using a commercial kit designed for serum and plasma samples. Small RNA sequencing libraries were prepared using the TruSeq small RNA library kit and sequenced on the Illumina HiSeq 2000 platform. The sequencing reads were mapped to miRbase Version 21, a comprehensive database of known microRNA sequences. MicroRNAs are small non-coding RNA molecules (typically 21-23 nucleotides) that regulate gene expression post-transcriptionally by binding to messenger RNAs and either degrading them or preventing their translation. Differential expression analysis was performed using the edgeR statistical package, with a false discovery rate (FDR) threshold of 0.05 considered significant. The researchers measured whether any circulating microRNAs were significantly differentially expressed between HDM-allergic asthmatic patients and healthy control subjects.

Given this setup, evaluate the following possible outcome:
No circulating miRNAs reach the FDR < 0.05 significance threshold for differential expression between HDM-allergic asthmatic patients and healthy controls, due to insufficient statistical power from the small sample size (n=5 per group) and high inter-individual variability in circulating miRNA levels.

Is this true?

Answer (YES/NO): NO